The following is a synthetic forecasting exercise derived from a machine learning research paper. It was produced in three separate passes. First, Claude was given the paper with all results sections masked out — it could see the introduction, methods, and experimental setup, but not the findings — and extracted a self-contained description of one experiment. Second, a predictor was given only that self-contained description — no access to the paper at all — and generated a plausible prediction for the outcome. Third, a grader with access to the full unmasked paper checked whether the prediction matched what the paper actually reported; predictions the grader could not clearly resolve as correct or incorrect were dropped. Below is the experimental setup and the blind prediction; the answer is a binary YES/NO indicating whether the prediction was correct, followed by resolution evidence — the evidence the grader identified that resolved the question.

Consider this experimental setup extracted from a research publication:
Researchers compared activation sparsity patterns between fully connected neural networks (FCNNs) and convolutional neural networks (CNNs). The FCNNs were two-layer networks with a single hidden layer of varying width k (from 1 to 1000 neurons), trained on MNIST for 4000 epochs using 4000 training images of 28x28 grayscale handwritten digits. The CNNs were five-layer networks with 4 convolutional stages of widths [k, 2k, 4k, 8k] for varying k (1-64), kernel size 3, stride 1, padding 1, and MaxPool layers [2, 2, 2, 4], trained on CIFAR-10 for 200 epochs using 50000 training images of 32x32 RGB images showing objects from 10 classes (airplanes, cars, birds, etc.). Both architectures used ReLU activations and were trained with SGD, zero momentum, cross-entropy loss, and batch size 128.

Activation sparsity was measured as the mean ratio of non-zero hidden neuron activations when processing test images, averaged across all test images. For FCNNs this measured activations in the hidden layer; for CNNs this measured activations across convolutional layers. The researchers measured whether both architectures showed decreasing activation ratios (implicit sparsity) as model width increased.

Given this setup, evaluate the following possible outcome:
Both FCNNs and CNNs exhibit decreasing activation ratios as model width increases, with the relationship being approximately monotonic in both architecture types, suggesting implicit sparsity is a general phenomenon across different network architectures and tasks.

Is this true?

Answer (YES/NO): NO